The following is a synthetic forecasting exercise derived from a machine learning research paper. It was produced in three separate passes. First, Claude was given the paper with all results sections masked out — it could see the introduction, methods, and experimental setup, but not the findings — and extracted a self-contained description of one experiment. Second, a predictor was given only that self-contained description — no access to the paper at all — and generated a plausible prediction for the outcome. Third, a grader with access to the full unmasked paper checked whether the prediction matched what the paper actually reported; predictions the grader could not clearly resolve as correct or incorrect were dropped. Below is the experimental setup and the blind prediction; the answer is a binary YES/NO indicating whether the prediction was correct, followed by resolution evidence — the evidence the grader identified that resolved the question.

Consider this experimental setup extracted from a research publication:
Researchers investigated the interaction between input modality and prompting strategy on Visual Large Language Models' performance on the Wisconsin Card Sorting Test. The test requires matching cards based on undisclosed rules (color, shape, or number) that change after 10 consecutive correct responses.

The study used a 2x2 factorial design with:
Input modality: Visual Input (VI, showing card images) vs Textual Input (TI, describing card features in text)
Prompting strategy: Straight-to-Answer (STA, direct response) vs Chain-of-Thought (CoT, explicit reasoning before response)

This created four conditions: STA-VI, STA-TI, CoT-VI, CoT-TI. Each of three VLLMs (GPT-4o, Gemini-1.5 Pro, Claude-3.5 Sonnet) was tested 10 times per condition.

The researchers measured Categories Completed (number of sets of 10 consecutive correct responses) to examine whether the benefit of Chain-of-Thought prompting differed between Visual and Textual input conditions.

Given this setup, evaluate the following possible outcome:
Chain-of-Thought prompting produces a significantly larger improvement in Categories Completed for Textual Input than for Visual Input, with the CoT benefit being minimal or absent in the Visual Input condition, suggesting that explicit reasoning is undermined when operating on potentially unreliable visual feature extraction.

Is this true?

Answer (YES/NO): NO